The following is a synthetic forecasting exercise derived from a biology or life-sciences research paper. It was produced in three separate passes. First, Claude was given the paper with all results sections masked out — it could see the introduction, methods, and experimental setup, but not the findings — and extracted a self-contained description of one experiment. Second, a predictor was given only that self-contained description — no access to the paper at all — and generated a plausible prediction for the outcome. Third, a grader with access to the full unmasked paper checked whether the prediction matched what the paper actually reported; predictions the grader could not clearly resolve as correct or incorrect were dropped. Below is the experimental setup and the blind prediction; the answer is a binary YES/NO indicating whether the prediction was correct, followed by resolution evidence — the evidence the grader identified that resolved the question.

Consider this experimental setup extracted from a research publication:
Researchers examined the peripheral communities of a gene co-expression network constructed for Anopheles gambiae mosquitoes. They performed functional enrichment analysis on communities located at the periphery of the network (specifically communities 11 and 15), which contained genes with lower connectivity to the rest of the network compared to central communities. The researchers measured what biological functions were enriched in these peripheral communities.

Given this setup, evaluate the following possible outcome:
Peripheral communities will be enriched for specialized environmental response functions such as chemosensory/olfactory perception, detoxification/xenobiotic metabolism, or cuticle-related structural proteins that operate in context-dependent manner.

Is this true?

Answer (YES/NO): NO